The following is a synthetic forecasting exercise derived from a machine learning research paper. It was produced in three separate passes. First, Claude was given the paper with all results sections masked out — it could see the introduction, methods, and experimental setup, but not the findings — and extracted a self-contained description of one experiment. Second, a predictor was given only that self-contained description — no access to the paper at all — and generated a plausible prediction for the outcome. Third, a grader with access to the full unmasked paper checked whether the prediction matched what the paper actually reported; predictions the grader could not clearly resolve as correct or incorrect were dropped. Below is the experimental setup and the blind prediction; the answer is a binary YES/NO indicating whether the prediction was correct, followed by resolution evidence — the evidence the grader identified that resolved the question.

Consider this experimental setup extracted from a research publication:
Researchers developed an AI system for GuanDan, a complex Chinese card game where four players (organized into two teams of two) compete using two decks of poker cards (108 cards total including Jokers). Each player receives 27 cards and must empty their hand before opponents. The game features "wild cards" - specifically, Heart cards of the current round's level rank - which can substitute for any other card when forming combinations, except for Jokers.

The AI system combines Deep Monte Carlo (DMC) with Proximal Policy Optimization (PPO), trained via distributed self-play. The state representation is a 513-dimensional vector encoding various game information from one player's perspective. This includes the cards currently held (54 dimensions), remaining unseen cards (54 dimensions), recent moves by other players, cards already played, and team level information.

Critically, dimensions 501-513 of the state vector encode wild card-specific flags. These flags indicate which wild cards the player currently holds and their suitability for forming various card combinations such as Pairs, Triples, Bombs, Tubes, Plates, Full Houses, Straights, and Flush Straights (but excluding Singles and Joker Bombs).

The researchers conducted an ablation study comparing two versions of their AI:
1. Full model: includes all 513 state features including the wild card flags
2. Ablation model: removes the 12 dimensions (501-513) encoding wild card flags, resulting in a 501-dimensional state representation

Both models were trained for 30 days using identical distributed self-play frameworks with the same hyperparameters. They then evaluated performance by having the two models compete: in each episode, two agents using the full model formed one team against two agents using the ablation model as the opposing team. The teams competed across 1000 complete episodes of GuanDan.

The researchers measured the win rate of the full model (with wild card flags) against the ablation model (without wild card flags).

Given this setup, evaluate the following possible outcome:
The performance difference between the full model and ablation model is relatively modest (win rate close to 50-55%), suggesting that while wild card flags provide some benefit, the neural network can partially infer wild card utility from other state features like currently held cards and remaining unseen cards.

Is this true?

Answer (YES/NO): YES